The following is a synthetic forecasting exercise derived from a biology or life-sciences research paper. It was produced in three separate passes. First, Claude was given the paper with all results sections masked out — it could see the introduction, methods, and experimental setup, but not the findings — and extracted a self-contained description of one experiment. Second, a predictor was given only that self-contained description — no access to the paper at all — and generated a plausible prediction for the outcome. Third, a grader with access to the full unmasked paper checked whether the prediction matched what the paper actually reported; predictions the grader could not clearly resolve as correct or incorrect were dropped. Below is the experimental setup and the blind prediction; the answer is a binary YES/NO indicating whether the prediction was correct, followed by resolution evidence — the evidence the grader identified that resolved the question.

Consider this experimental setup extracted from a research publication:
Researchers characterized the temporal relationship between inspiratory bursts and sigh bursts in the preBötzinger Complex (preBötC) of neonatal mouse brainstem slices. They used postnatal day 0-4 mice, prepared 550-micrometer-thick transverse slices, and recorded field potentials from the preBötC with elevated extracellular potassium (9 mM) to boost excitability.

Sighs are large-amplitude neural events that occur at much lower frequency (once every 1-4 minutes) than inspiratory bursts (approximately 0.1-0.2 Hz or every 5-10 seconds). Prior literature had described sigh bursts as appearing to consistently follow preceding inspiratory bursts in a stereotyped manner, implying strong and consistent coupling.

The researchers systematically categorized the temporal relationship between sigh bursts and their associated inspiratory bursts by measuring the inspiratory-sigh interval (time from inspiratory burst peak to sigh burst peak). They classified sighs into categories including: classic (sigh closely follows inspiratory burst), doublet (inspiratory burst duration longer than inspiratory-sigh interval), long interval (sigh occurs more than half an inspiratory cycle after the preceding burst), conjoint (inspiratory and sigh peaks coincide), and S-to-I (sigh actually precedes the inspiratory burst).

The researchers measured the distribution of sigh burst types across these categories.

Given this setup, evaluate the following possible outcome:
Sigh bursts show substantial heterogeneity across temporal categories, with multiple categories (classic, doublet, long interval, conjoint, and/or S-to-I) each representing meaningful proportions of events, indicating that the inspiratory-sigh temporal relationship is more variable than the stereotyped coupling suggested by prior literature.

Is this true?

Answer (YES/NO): YES